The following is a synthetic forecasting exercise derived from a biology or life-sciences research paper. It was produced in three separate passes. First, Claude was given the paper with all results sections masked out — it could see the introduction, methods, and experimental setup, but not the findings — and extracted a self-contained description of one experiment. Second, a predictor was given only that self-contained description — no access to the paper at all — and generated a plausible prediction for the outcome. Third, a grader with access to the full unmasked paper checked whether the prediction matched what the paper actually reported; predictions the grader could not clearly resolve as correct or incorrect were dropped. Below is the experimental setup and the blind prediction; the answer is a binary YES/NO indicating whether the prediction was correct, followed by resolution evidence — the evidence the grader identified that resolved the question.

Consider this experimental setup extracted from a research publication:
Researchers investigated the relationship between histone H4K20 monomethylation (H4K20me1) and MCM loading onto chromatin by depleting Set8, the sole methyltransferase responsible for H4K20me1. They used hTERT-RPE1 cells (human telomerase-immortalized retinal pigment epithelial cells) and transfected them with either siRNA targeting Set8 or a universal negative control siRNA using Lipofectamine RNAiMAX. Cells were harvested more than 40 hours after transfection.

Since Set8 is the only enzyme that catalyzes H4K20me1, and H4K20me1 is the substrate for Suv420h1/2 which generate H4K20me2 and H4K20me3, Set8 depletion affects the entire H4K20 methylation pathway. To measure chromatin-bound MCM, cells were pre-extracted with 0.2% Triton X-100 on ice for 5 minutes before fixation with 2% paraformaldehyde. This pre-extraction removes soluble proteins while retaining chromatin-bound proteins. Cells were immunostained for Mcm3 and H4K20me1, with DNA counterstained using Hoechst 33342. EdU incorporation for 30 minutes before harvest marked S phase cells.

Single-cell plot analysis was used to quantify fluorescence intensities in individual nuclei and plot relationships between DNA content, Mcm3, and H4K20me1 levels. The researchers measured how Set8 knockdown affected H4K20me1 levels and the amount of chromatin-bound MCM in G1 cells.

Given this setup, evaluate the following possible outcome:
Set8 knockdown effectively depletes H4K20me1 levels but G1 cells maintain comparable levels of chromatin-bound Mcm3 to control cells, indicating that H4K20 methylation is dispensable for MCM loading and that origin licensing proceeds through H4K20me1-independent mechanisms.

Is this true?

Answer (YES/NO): NO